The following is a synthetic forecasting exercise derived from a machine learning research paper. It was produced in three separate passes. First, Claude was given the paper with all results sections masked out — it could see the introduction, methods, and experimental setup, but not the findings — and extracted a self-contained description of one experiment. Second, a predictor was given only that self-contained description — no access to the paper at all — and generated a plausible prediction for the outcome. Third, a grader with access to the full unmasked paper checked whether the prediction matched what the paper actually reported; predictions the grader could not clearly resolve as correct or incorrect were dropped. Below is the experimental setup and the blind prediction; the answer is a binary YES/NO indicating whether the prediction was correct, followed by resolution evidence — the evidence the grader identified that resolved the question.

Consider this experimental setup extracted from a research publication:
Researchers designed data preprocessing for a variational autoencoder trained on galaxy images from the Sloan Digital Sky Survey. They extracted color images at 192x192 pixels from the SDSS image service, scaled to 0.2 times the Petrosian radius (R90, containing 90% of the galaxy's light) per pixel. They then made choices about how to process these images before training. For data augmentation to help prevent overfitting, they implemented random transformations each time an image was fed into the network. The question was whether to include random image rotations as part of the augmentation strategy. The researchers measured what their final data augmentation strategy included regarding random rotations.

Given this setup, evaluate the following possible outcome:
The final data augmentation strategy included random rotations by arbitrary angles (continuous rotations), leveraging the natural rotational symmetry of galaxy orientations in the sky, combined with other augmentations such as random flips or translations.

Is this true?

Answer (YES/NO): NO